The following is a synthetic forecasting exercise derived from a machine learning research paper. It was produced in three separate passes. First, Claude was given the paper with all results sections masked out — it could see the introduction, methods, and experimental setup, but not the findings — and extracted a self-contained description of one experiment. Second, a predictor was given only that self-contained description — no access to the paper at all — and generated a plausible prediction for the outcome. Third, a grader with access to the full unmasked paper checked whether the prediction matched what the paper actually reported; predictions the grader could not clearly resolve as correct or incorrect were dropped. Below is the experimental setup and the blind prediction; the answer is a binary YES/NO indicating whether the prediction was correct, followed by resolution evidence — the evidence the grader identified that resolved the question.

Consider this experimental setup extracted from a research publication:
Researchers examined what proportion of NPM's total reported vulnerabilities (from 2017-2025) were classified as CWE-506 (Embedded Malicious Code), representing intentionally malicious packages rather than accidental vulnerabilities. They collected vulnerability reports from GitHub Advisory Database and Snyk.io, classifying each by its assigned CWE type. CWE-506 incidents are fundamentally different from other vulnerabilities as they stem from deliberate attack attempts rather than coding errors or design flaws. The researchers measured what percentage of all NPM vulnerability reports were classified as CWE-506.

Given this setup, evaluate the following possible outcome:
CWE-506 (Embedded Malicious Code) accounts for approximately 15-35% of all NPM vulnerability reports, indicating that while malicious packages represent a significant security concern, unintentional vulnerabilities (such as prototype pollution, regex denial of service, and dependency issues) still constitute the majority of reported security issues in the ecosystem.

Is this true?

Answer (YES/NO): NO